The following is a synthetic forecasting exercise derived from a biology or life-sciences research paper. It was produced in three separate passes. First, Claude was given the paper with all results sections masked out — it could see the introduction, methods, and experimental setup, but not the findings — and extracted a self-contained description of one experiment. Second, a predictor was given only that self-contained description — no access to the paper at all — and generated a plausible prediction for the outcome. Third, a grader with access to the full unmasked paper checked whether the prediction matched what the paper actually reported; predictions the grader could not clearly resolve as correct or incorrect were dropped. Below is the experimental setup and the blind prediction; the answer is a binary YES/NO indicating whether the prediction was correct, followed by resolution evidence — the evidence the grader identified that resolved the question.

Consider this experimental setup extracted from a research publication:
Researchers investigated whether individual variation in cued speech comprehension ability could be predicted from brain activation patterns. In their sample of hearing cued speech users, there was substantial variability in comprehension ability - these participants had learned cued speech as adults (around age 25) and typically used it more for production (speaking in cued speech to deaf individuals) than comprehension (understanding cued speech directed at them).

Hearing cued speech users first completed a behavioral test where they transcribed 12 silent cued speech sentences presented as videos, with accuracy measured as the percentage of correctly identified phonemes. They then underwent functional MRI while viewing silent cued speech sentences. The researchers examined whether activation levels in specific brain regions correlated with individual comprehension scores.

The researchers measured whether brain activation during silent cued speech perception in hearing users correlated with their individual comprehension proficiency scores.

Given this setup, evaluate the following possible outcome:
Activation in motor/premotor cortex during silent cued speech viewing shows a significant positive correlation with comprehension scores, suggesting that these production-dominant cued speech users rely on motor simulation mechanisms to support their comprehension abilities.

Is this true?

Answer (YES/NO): NO